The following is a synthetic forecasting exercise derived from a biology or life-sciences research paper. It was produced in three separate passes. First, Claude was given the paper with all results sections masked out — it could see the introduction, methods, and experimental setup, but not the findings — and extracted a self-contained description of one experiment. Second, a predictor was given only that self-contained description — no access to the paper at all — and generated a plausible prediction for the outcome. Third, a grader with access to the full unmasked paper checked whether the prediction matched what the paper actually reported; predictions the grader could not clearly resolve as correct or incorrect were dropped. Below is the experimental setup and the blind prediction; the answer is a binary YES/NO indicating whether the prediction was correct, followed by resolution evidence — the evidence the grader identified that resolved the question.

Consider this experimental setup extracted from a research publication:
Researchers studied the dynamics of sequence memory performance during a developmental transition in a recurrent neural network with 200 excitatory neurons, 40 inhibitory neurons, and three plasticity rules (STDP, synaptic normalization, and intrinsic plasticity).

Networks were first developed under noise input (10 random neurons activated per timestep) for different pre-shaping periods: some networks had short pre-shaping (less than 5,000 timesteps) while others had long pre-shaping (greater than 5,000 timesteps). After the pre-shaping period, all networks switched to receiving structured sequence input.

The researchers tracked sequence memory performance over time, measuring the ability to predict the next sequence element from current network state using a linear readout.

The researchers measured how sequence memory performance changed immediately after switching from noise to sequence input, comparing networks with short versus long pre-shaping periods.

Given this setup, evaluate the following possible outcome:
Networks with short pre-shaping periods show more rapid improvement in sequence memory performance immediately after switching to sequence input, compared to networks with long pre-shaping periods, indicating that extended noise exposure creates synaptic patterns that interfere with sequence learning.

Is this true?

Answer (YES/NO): NO